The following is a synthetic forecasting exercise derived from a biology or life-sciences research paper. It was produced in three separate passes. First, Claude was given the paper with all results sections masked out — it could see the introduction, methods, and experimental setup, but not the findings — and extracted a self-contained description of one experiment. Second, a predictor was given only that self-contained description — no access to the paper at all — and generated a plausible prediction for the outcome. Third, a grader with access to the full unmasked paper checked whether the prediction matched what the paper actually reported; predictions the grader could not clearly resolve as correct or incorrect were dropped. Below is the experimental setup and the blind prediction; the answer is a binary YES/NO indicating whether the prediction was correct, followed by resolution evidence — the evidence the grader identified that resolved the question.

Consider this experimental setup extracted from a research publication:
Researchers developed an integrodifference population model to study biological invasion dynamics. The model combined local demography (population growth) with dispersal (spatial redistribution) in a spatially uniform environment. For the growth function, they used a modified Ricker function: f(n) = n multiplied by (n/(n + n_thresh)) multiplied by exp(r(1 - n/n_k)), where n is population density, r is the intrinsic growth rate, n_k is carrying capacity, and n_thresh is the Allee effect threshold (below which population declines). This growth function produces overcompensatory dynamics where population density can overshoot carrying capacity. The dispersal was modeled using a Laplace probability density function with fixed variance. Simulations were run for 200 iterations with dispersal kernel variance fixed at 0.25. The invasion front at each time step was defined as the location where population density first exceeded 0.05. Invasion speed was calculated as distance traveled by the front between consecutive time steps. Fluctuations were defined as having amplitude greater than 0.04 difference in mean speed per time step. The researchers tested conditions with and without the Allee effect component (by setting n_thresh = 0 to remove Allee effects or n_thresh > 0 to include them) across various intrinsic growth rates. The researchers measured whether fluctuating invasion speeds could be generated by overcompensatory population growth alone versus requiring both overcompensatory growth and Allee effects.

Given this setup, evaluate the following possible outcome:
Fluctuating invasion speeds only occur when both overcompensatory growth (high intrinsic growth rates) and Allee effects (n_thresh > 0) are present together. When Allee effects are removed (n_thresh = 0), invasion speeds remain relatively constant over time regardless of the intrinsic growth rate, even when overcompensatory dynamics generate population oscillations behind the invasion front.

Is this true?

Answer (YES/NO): YES